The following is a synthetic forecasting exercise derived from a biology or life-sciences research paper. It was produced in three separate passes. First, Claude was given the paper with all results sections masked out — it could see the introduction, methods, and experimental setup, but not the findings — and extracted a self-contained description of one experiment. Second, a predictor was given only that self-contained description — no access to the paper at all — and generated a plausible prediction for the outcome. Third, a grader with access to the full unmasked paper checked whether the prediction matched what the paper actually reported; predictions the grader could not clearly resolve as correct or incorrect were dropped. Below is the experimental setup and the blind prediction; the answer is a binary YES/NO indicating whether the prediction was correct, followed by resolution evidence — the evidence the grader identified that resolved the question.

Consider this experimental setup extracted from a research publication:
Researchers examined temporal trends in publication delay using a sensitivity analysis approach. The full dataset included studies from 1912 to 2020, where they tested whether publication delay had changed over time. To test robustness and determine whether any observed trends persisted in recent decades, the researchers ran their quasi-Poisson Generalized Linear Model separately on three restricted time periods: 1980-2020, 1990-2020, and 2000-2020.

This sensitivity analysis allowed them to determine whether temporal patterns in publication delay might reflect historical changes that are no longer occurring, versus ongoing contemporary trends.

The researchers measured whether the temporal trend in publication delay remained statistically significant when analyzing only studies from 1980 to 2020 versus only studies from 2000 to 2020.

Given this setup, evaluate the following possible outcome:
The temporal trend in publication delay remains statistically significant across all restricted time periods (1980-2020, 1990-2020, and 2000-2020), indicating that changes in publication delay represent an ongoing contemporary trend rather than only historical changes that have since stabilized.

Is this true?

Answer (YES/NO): NO